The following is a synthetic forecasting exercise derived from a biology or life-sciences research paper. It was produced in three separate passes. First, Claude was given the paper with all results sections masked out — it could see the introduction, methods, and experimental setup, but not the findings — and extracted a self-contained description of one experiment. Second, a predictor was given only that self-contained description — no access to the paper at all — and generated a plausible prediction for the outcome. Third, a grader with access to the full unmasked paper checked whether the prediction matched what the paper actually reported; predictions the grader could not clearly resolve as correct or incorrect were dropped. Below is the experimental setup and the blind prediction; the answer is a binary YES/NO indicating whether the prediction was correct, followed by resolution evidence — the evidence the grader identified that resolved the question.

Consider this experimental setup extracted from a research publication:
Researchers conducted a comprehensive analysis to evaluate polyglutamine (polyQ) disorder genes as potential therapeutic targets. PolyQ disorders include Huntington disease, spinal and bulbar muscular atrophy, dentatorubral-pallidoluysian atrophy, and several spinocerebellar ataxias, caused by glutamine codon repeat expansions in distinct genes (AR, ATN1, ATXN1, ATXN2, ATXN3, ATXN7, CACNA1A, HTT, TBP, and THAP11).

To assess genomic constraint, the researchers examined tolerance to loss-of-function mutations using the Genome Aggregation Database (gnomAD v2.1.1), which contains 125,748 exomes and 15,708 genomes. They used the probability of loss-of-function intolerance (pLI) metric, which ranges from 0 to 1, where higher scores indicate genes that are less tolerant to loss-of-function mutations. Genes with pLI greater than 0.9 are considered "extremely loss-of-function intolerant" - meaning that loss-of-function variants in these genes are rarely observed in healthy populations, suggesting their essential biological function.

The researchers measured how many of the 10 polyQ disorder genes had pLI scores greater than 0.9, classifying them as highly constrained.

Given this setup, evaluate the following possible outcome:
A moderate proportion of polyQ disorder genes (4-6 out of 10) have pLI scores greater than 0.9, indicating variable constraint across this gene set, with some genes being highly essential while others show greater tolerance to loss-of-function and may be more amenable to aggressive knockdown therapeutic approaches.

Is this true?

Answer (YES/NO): YES